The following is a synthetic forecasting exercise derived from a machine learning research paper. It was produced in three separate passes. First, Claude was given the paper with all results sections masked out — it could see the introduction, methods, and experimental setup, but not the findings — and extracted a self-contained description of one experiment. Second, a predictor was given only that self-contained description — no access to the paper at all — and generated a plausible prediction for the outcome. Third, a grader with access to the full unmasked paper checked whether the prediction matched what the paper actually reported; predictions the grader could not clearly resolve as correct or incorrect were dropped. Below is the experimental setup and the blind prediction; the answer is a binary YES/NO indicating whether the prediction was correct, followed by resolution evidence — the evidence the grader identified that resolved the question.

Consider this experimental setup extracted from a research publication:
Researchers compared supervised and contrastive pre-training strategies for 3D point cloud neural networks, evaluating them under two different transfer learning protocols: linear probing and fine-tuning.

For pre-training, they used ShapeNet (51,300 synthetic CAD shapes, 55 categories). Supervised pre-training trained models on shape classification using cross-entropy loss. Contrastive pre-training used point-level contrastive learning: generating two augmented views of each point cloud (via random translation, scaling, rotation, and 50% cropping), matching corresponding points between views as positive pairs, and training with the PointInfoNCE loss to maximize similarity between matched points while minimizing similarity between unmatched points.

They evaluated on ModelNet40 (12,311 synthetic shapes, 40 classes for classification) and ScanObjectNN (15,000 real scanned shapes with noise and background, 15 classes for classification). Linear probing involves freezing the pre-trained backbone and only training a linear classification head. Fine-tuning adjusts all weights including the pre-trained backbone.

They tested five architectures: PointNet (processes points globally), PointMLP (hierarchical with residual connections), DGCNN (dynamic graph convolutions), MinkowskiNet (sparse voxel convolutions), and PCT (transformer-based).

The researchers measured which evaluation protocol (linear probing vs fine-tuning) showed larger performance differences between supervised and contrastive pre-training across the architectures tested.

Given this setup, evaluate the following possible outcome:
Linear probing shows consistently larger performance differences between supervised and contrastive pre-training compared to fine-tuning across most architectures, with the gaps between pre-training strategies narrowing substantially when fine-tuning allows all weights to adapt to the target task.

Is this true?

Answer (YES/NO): NO